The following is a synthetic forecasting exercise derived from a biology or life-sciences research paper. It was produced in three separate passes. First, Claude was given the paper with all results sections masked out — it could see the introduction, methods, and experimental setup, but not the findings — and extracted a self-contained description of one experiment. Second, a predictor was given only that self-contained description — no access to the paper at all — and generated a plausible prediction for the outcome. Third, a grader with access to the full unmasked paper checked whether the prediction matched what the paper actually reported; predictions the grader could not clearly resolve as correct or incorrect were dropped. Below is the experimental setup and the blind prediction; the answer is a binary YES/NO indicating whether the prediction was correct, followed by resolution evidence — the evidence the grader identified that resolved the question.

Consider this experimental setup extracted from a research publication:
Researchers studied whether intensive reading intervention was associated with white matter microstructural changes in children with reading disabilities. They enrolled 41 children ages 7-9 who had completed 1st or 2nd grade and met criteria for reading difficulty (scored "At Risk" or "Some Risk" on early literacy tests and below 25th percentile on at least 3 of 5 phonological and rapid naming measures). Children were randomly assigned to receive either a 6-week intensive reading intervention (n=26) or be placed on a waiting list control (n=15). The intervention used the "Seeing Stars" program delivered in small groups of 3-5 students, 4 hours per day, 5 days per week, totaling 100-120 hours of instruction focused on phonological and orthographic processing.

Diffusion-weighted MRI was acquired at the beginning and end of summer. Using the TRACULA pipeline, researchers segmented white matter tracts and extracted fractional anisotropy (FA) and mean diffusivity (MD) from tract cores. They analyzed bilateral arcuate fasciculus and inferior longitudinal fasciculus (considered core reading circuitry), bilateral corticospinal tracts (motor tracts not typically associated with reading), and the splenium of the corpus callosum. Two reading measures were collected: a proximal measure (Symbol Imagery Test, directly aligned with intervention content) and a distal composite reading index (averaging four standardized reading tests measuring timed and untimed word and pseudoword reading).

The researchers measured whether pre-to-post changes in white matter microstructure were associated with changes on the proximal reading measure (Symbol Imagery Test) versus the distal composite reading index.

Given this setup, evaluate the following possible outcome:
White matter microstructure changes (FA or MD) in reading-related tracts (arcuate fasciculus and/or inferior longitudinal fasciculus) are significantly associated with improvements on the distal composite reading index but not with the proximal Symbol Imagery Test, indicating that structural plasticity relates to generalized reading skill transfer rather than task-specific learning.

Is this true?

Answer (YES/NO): NO